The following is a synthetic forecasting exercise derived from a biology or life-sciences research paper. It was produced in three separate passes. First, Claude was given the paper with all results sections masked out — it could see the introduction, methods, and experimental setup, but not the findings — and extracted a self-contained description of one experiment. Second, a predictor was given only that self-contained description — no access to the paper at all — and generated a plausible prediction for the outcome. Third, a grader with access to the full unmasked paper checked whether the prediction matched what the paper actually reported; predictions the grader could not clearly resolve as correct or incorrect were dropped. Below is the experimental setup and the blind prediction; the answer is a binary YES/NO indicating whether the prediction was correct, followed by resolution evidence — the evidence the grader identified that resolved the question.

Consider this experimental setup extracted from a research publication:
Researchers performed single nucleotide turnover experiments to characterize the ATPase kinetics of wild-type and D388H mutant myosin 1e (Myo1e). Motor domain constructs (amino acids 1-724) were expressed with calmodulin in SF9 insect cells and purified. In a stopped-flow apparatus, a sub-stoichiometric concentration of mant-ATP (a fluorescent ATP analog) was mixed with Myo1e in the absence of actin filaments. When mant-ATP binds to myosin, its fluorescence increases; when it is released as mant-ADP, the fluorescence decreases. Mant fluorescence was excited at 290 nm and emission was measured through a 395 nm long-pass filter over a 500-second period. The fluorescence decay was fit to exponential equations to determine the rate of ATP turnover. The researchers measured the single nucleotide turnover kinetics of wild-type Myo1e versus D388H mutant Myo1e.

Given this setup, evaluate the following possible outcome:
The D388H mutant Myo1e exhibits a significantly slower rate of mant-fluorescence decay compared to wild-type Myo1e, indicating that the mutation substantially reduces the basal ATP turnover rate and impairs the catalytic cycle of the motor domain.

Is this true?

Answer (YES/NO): YES